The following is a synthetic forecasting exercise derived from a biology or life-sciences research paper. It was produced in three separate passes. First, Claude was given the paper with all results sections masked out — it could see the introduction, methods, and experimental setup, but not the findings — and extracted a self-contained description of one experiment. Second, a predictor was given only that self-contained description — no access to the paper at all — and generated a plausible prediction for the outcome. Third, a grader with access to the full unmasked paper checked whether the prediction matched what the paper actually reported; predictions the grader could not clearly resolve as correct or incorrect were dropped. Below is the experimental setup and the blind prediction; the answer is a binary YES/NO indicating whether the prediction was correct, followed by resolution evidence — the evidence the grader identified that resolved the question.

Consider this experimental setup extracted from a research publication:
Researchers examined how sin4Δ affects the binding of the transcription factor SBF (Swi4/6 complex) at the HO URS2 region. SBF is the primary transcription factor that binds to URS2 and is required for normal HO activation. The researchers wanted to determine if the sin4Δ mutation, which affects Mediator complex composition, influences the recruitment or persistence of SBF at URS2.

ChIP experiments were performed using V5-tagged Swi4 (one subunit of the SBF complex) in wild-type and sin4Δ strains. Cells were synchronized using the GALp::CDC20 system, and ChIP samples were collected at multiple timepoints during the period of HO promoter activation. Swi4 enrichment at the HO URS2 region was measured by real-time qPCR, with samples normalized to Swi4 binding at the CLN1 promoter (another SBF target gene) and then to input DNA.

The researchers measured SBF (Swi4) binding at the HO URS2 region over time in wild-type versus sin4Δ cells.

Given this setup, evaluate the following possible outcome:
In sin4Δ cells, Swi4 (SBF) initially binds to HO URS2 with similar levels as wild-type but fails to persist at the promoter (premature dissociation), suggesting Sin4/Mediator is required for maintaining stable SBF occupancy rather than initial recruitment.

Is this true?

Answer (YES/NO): NO